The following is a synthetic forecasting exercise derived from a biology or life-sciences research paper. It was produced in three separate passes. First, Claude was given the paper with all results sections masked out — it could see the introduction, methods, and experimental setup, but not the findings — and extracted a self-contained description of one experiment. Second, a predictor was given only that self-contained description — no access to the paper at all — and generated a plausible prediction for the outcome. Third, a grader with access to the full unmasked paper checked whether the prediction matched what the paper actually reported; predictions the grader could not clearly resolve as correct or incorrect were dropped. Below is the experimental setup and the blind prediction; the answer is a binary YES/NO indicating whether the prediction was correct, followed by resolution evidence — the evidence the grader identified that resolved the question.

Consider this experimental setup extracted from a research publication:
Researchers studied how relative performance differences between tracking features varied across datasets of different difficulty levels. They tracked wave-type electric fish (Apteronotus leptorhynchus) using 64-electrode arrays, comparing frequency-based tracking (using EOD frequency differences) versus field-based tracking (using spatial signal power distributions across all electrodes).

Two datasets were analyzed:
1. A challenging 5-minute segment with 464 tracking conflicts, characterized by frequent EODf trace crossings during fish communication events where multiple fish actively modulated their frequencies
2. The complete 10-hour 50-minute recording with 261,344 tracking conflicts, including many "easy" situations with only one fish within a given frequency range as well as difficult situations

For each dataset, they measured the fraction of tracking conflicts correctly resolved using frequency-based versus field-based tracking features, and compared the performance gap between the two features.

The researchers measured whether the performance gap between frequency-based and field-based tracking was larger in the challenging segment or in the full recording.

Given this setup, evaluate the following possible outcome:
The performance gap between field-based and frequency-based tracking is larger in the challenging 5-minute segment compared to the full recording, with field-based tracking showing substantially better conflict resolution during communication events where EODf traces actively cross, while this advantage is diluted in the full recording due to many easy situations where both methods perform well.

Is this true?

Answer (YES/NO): YES